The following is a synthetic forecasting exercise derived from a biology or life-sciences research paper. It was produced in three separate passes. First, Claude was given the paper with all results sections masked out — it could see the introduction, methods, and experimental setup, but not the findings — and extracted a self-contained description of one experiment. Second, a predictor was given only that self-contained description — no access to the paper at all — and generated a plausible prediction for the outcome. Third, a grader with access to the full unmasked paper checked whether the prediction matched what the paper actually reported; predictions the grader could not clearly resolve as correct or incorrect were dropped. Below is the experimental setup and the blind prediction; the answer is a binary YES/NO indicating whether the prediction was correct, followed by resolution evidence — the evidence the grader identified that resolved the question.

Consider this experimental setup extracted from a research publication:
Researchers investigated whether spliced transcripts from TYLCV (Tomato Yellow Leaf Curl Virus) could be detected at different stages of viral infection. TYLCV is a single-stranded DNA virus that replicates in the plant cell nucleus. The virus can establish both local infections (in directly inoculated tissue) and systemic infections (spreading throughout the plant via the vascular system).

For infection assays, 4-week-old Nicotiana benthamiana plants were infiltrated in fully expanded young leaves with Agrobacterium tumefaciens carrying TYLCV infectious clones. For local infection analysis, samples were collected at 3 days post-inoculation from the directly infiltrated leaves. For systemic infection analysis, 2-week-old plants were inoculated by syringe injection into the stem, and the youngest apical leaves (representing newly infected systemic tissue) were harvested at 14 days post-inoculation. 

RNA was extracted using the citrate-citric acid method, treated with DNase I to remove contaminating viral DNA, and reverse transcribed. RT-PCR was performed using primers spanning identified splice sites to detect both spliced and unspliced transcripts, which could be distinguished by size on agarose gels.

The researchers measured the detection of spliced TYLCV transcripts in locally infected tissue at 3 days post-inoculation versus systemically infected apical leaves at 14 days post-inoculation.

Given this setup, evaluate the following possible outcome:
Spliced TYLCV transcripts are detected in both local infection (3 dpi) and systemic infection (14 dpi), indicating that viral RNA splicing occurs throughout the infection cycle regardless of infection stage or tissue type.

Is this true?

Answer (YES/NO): YES